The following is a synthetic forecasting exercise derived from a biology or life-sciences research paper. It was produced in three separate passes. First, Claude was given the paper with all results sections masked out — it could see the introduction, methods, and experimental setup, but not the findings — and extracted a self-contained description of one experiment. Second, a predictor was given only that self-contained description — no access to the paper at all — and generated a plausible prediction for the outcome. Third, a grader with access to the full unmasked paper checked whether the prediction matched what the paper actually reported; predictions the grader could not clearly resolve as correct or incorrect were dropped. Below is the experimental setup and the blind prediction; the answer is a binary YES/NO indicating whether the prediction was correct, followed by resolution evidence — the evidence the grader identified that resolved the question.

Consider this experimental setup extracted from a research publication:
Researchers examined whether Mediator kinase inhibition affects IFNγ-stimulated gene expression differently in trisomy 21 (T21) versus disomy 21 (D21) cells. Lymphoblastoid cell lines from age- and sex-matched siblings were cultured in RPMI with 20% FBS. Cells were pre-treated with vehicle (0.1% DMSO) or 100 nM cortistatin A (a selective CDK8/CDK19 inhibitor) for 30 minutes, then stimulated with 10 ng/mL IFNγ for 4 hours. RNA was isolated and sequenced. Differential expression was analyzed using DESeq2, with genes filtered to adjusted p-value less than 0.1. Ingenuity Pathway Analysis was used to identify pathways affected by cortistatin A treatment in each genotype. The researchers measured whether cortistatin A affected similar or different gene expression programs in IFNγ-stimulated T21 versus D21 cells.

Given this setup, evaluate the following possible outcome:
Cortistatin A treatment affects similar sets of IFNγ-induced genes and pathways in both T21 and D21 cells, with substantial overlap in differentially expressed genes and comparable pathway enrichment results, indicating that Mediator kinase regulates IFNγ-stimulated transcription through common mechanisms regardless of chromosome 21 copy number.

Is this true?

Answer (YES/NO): YES